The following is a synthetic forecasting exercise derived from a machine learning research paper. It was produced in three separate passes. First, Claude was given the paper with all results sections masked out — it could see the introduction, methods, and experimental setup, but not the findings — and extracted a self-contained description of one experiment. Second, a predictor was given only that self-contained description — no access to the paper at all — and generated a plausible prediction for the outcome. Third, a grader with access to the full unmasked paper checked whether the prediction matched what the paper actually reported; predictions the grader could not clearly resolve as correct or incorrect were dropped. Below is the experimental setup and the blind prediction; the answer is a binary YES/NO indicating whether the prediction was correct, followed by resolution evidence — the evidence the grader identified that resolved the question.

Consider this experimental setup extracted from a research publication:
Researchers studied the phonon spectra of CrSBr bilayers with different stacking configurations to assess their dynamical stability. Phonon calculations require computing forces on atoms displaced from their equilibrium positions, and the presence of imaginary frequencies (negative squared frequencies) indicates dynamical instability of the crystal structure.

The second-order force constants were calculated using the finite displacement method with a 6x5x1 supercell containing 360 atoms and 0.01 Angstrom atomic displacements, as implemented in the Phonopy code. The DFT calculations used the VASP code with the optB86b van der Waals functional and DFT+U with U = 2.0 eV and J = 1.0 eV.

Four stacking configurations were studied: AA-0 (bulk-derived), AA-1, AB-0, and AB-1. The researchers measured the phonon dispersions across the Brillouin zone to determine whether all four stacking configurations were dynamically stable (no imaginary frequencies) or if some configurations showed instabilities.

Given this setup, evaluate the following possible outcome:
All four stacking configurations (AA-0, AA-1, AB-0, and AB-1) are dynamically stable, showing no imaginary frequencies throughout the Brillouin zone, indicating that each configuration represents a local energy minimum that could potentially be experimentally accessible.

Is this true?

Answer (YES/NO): NO